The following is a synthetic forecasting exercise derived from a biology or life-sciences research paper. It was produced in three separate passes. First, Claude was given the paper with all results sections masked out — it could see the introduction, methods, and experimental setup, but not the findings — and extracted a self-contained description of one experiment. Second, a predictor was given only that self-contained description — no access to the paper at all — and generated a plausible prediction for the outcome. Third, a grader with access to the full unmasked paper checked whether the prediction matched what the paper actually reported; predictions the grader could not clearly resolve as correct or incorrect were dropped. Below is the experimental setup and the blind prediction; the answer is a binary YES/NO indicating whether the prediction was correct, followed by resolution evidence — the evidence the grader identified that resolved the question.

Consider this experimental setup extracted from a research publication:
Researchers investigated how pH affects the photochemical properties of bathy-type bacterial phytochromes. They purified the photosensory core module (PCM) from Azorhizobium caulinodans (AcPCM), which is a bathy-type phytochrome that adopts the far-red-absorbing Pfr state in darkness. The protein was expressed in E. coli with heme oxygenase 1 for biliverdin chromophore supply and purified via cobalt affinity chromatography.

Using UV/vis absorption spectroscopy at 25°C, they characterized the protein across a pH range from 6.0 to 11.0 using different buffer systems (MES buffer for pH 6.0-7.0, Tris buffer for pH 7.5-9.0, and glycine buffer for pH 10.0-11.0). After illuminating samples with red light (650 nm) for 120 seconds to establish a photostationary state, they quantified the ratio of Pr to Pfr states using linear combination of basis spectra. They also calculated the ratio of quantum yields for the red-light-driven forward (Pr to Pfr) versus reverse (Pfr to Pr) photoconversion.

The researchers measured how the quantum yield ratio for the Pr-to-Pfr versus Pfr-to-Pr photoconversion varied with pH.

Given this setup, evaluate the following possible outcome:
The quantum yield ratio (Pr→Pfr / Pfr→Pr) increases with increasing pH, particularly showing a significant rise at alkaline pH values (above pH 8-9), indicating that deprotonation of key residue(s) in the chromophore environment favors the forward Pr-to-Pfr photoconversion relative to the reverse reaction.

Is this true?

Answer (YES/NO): NO